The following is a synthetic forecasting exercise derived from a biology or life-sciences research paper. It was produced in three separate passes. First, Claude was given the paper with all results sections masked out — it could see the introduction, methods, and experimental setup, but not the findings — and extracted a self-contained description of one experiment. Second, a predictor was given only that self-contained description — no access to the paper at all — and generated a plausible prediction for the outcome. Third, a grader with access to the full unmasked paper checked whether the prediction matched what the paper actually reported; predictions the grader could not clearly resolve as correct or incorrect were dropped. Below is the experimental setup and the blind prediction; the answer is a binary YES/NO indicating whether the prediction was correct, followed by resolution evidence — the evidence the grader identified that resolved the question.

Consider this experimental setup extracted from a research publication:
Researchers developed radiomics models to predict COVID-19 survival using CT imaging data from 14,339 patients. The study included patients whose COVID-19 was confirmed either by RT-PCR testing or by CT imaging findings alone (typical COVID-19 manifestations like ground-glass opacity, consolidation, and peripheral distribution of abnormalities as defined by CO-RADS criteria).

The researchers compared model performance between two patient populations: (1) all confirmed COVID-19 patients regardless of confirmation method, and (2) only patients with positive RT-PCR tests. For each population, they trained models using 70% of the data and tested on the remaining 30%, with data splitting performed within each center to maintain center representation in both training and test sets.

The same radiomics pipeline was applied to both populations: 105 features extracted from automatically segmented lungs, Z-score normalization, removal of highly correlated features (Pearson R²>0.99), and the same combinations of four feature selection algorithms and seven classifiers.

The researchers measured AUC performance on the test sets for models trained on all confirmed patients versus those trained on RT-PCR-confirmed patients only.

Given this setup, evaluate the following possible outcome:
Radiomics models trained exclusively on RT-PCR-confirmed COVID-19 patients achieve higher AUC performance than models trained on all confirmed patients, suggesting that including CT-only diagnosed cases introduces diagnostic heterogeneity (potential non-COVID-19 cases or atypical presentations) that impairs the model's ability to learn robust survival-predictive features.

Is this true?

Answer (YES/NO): NO